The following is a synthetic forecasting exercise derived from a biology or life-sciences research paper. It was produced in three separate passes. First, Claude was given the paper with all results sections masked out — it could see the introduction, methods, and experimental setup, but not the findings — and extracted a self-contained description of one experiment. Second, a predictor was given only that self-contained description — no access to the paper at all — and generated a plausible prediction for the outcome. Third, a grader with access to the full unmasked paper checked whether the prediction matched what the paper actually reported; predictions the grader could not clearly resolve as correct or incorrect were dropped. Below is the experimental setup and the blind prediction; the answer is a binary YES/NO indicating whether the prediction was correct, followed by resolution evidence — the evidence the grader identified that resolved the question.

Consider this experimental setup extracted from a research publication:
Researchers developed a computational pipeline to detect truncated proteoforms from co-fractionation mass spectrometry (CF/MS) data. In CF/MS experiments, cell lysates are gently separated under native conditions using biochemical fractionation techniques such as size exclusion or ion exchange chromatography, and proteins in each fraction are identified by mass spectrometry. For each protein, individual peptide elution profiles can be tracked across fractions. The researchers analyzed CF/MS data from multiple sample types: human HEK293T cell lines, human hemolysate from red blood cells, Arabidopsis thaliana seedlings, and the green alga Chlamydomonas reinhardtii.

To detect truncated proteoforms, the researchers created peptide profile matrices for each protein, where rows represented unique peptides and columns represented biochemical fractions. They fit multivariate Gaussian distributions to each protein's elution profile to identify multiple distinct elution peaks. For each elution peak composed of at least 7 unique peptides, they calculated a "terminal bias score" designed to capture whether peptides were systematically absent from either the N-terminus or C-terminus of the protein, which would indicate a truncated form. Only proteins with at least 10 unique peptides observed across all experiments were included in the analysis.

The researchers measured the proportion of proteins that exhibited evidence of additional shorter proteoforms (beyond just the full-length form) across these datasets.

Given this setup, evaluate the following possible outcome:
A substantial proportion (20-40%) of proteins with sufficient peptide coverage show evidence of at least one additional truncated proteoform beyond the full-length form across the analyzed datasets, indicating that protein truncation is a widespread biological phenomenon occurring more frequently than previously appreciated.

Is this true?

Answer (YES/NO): NO